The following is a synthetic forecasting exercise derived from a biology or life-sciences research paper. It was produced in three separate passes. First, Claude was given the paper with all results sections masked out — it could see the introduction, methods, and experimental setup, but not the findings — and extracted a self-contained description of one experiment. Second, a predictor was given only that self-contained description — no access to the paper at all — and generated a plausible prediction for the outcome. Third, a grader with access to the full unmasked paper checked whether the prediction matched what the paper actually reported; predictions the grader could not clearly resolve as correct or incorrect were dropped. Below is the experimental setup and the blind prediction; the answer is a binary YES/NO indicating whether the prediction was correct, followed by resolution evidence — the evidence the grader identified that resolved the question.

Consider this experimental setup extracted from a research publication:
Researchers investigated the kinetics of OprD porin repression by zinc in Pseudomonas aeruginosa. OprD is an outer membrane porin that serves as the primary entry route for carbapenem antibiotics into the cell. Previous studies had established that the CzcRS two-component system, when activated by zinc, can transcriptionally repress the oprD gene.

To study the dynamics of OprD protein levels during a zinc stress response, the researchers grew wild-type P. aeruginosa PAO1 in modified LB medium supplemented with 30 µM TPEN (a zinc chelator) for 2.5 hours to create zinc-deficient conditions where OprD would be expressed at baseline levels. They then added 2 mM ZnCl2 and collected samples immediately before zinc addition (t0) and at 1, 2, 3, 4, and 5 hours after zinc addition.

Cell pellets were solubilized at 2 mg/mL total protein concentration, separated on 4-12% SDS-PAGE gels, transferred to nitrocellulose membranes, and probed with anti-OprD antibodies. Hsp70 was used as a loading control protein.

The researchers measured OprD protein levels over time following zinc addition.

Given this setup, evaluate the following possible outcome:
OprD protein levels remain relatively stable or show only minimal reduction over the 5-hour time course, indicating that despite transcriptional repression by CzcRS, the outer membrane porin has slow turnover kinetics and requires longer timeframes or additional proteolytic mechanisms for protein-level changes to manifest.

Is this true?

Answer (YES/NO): NO